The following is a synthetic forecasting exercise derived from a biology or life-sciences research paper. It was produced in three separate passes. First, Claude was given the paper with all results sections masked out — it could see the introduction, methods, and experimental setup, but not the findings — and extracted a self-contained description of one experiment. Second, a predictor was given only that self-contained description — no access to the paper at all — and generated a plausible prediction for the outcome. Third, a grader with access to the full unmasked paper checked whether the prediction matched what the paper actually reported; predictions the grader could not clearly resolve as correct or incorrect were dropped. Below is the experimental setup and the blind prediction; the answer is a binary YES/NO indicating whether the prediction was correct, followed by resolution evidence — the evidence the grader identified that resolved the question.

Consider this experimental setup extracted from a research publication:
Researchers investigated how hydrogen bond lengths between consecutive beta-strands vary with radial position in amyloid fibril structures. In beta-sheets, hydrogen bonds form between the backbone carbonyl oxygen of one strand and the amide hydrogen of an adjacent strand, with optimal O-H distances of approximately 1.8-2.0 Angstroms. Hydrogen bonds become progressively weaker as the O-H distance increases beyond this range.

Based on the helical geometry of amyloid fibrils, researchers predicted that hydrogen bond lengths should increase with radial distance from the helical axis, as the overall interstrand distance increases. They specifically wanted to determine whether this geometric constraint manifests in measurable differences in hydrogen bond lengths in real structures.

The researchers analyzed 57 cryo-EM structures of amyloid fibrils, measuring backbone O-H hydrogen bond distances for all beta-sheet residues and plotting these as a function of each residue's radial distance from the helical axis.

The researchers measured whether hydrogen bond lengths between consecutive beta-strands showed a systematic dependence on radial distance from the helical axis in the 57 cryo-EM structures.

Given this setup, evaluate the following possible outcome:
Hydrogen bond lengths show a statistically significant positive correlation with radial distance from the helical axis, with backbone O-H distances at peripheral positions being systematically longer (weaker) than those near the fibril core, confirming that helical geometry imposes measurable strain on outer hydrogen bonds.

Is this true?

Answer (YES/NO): YES